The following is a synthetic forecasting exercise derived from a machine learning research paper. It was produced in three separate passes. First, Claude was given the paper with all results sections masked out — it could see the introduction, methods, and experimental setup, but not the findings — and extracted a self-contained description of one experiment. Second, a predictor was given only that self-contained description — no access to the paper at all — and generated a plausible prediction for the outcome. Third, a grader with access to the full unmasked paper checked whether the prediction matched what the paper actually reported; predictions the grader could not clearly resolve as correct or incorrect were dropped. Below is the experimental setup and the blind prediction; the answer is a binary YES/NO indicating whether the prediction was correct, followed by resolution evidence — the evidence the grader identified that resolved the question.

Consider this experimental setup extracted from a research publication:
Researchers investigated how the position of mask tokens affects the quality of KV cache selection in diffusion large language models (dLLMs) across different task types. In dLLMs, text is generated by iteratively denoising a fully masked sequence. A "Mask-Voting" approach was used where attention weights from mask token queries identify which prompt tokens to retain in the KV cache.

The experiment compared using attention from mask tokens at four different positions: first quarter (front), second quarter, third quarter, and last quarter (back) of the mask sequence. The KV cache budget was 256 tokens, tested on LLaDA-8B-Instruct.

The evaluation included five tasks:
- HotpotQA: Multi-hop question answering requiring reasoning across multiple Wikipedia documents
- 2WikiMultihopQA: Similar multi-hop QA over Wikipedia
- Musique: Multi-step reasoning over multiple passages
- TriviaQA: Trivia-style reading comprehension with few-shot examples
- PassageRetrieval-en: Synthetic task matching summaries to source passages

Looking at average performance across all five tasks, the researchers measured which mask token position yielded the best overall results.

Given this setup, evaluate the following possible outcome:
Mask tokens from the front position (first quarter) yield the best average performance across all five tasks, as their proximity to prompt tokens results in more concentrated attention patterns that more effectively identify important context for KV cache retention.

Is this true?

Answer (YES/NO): NO